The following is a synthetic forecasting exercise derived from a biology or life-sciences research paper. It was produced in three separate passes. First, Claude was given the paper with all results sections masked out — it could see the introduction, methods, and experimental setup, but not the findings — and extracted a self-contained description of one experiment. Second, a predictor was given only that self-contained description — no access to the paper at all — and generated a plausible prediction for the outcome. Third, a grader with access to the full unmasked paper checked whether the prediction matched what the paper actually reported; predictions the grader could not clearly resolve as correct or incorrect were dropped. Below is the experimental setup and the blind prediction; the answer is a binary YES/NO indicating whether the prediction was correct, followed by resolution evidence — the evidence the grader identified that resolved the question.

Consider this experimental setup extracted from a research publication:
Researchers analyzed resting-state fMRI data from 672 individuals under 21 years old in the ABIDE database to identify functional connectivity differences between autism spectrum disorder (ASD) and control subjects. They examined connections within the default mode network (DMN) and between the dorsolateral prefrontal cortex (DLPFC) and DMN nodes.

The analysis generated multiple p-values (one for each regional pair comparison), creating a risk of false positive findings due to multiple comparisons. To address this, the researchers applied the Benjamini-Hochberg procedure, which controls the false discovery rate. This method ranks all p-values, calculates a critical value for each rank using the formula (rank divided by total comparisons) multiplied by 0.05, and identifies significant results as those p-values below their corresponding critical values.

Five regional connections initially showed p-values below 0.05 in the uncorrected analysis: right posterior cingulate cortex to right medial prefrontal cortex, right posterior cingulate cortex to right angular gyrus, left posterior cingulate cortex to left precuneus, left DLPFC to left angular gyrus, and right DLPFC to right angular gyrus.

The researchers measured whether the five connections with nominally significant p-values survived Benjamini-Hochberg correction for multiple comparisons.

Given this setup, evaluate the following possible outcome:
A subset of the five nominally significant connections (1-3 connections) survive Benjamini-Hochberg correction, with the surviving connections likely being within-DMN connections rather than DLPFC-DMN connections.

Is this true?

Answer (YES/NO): NO